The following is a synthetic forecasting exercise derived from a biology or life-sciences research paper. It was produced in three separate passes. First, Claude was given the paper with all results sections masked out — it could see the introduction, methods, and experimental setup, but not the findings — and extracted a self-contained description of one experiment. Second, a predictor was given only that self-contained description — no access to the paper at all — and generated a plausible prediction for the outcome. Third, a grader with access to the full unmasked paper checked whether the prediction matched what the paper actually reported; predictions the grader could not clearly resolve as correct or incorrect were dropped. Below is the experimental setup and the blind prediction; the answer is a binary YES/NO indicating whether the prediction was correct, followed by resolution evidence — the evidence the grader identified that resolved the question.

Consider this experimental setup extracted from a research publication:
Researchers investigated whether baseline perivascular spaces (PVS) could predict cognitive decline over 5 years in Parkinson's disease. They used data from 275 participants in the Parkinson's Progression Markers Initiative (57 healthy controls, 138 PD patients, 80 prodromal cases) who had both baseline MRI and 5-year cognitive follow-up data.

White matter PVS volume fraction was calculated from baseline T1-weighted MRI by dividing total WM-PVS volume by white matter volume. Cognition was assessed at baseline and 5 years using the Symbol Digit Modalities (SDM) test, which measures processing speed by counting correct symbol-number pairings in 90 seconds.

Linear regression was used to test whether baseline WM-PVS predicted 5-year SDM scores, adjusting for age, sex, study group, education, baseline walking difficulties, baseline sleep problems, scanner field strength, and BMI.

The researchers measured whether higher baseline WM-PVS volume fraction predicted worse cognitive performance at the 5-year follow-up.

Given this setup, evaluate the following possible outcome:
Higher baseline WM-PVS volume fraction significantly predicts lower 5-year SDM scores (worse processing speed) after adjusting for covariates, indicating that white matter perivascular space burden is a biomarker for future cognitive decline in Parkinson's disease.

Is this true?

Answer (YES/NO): NO